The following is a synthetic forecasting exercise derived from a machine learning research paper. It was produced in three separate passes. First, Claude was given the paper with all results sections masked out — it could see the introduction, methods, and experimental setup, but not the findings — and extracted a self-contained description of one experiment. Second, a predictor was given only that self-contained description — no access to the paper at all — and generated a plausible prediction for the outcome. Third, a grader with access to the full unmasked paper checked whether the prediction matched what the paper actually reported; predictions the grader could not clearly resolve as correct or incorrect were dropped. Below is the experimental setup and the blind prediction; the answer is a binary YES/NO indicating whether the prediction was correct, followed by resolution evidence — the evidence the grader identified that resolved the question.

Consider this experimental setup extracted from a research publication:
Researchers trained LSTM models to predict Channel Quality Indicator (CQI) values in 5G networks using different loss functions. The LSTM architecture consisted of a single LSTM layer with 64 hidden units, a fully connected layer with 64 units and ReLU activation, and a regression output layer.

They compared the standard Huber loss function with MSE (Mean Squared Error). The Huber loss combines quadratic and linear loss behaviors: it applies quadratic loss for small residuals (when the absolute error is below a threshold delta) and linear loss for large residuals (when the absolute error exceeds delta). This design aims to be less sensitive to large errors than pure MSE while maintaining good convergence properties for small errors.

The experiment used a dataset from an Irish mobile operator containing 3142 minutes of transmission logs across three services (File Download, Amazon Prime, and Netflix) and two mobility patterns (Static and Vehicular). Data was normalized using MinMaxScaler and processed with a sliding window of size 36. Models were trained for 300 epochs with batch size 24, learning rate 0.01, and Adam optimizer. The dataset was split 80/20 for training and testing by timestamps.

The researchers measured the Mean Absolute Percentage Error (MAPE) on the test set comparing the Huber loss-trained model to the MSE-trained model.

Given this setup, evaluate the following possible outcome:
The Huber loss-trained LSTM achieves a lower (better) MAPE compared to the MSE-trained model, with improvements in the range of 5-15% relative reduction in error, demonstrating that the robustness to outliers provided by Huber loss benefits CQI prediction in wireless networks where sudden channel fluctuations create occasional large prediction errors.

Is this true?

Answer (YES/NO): NO